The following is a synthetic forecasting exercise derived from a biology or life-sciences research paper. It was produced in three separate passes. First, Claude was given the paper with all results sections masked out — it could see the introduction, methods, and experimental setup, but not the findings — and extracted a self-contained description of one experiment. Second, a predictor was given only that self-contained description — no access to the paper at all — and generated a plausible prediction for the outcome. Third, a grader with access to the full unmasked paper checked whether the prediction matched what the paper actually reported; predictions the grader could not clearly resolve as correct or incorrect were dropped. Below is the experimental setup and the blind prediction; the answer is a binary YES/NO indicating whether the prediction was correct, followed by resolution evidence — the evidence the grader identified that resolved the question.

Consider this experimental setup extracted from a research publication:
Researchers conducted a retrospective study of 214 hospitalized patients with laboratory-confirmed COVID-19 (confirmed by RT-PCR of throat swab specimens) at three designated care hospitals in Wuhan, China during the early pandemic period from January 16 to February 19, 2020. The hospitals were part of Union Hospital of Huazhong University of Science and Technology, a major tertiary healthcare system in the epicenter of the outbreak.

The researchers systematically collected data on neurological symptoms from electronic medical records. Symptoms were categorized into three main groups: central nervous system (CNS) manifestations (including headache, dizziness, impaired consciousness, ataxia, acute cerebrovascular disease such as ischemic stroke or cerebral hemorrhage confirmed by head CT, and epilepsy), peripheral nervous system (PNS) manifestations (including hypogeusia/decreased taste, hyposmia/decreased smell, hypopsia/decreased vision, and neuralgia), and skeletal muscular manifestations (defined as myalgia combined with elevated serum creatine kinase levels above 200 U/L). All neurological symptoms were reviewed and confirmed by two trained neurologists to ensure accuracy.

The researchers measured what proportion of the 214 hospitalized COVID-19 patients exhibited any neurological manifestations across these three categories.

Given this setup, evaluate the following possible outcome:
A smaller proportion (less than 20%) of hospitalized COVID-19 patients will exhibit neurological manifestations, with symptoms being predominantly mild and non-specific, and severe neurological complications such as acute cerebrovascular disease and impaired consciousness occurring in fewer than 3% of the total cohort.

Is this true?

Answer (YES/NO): NO